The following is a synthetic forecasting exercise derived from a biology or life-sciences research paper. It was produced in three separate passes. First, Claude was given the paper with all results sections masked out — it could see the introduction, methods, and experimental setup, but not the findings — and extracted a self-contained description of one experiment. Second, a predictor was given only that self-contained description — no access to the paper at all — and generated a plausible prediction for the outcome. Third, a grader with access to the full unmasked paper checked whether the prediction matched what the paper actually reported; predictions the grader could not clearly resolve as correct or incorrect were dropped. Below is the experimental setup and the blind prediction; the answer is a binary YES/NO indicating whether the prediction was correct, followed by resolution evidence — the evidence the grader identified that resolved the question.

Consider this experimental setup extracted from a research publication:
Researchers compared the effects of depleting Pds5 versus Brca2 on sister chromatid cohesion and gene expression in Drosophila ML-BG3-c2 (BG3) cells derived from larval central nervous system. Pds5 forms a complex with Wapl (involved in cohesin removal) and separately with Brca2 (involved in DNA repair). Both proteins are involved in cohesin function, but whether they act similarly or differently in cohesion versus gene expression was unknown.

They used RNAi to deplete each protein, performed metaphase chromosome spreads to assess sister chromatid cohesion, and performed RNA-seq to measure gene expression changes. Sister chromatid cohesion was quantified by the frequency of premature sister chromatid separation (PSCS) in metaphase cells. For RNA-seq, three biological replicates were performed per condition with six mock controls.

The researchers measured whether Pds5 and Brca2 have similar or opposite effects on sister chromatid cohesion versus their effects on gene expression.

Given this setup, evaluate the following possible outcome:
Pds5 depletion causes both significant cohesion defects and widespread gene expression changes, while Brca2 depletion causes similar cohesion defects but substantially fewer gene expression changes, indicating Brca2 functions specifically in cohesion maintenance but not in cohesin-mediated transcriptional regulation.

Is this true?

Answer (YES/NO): NO